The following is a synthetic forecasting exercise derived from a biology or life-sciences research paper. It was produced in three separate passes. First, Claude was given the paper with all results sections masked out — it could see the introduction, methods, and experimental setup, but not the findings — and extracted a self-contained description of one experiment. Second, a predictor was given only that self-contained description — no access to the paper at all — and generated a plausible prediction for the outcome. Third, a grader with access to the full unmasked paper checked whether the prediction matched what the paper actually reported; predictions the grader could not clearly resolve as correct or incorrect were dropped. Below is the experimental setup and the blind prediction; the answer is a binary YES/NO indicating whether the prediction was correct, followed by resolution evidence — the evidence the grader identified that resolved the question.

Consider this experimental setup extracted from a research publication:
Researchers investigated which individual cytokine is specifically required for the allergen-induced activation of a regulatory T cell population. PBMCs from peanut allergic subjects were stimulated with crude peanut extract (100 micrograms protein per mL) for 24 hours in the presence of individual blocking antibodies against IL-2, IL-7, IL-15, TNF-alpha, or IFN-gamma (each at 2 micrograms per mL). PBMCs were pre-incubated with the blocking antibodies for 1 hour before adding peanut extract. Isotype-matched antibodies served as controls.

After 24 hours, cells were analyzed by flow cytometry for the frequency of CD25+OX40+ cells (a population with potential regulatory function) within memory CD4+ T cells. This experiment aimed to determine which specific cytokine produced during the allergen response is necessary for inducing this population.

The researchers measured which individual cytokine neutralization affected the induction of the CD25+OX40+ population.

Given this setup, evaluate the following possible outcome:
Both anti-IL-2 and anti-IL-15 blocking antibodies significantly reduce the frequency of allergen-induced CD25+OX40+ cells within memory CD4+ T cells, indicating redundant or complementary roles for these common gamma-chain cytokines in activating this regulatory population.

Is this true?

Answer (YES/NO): NO